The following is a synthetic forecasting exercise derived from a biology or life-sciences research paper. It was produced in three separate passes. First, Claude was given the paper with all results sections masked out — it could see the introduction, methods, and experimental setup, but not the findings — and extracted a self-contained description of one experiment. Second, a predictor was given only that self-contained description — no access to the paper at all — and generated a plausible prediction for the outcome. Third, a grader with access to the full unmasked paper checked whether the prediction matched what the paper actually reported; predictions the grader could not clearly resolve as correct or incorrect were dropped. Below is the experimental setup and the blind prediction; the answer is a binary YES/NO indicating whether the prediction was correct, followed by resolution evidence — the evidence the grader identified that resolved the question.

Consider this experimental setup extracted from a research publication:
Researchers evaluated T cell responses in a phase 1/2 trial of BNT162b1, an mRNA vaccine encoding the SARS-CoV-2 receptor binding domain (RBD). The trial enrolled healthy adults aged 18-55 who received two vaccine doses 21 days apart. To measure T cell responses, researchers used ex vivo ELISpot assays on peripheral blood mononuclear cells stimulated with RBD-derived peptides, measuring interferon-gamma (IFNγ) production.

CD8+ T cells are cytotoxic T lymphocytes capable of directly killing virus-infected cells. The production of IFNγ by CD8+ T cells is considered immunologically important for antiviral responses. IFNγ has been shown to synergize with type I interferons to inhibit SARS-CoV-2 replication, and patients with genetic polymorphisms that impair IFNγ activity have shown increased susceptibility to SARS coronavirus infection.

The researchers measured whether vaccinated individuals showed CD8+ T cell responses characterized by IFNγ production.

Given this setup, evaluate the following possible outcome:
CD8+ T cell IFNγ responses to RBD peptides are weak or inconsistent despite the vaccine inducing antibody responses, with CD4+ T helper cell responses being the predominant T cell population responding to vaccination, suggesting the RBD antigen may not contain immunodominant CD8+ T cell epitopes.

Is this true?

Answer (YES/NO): NO